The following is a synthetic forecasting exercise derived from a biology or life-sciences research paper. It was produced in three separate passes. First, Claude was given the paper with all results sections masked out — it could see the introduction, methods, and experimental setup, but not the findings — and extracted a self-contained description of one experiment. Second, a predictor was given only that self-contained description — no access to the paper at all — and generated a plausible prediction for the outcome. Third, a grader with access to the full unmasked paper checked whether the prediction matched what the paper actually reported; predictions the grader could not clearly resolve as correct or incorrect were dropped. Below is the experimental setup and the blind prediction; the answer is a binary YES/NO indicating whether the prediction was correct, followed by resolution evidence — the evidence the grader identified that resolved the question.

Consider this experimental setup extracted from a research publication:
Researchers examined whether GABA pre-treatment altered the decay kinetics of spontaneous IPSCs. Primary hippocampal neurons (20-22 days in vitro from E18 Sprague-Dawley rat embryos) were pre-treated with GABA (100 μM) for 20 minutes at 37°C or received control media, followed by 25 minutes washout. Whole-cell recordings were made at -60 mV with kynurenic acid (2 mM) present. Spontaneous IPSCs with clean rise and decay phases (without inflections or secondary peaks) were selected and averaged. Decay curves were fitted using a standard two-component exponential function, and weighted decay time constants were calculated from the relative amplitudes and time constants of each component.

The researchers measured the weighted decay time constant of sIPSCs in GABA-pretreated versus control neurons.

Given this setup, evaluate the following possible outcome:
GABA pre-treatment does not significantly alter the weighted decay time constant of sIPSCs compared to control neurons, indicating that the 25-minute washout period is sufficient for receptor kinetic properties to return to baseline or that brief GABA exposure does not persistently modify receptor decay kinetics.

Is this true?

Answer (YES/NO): YES